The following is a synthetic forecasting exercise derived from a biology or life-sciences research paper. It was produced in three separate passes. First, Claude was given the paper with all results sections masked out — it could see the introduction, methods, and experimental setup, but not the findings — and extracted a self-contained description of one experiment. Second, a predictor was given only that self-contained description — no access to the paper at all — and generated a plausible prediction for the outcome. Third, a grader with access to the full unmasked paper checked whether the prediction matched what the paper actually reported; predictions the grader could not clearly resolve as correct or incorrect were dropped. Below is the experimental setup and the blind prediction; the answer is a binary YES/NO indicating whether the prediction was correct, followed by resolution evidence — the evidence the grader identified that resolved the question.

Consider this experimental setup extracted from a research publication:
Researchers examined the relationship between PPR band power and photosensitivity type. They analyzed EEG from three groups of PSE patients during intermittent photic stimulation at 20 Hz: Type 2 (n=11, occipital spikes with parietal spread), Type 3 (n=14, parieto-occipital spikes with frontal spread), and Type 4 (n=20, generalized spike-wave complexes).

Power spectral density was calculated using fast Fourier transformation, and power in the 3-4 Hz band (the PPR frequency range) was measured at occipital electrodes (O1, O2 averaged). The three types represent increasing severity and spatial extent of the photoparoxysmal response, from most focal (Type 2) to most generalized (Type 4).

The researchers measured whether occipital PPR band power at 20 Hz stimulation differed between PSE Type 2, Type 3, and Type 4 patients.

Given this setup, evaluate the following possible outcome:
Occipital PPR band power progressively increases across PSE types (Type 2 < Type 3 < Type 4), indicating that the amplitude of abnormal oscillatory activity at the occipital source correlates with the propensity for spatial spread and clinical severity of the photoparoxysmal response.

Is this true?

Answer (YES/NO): YES